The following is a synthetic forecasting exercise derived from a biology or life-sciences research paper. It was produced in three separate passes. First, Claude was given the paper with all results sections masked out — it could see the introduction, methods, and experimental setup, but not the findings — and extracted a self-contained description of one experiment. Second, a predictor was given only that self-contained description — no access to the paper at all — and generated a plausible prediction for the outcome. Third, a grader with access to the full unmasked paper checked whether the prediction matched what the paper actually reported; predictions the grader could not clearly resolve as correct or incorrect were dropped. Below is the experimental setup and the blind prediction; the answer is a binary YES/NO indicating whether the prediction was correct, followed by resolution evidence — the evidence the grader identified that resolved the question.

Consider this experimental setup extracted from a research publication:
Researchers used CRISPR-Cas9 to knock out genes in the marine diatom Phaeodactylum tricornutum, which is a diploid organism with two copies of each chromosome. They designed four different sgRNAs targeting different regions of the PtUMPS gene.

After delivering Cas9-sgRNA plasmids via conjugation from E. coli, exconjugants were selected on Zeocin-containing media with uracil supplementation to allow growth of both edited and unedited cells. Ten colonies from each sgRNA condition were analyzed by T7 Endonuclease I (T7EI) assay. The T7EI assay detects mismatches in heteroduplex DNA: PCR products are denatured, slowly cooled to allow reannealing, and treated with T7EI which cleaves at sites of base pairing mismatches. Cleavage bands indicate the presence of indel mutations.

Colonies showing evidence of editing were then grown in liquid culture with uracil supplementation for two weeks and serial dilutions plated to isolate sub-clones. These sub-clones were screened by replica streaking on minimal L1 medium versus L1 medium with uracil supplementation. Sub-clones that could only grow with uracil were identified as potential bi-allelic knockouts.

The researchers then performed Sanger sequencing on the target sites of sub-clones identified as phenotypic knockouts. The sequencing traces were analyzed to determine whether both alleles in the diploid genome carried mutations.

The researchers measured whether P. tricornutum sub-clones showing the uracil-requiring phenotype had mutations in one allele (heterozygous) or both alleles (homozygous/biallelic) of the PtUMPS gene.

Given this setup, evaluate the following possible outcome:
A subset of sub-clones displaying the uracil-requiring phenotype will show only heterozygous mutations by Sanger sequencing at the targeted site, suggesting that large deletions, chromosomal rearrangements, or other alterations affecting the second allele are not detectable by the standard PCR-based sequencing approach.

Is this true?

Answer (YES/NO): NO